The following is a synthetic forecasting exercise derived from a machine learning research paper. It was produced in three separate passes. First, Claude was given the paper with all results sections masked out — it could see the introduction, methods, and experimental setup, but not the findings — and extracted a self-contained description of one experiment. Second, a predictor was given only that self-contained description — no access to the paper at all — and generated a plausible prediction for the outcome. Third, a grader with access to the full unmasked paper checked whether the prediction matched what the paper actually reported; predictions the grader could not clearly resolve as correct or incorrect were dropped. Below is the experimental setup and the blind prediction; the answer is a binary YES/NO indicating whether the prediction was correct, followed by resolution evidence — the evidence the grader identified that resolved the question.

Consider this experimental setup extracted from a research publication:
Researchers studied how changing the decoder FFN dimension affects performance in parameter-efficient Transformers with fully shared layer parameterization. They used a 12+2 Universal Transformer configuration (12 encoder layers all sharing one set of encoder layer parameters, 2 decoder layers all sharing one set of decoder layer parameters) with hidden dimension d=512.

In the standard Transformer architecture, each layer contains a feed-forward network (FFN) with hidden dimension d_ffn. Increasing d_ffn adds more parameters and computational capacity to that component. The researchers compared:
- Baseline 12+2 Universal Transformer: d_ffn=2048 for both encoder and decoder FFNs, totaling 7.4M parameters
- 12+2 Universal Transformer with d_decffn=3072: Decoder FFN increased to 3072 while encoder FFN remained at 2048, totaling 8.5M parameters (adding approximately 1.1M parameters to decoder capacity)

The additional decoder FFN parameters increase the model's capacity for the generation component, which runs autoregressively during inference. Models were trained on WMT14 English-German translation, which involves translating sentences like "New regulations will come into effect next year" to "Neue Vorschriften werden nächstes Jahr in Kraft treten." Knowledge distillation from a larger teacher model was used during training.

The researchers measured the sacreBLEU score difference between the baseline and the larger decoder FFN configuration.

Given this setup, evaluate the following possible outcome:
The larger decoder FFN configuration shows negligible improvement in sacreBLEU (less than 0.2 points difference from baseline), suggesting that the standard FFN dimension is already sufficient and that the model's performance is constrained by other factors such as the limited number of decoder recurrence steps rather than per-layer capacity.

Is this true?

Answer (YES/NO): YES